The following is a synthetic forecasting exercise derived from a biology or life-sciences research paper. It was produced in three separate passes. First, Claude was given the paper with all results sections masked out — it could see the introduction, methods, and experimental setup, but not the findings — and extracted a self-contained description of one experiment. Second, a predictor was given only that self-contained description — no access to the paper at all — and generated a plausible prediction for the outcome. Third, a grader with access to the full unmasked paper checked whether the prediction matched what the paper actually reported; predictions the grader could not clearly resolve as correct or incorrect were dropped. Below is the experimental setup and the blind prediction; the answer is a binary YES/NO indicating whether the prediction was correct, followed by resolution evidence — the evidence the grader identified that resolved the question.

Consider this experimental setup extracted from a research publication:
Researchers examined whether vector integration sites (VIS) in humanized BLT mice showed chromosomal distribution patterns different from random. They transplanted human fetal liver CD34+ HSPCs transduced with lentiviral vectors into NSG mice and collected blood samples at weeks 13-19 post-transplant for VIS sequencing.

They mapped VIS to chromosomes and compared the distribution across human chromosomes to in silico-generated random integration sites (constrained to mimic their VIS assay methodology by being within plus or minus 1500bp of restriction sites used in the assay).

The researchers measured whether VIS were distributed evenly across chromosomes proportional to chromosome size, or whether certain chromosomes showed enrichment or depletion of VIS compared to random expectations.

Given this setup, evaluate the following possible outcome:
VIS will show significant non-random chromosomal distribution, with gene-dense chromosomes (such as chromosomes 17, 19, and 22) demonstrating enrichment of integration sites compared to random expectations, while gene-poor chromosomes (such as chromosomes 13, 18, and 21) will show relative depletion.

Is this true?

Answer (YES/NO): YES